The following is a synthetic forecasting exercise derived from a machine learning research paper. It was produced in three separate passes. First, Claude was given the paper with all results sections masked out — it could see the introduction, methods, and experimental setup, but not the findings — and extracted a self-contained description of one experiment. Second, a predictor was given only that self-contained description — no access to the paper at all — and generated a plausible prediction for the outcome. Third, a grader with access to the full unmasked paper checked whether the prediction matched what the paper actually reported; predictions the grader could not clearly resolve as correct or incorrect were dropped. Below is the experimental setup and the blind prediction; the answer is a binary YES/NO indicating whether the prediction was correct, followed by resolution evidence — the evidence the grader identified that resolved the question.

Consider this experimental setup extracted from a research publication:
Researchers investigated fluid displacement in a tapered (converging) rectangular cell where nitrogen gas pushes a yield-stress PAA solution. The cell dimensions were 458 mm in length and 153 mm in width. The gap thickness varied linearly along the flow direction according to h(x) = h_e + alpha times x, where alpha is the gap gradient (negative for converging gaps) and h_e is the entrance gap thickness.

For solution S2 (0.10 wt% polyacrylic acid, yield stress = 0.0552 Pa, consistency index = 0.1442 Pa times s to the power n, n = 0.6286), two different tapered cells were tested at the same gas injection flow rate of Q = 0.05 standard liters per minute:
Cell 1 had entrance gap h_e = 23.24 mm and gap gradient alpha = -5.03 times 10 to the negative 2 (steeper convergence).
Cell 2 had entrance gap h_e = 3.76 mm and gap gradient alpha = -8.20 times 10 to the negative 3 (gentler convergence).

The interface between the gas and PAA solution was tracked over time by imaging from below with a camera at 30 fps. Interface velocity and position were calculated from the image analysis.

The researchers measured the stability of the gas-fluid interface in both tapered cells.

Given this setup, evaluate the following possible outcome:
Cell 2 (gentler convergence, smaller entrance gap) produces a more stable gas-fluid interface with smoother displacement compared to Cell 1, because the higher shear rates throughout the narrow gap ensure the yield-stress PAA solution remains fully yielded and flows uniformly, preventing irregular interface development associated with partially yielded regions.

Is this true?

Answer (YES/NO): NO